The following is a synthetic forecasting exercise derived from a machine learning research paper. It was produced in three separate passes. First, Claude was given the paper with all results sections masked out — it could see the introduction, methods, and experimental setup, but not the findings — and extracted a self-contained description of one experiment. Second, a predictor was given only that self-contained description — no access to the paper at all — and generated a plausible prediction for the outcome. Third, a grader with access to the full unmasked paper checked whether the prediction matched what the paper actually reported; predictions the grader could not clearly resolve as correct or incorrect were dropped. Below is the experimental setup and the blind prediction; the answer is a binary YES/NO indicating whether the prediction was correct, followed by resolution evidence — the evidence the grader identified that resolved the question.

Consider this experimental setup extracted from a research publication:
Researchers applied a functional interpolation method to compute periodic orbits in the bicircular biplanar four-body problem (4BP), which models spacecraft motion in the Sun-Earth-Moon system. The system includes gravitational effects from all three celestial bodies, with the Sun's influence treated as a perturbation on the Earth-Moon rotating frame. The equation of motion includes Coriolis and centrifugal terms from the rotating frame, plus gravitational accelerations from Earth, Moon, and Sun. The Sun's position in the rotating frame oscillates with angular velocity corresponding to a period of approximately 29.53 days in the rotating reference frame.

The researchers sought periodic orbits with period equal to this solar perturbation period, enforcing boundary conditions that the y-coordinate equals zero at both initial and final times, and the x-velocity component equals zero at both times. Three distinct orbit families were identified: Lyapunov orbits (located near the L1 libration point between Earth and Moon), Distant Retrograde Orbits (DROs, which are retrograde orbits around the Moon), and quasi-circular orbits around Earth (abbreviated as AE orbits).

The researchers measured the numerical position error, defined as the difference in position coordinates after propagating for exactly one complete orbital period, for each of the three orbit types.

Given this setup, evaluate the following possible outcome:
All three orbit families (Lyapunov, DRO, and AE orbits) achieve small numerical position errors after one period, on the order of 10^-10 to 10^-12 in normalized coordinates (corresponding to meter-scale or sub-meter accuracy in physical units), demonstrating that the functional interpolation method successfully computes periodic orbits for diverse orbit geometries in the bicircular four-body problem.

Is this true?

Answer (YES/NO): NO